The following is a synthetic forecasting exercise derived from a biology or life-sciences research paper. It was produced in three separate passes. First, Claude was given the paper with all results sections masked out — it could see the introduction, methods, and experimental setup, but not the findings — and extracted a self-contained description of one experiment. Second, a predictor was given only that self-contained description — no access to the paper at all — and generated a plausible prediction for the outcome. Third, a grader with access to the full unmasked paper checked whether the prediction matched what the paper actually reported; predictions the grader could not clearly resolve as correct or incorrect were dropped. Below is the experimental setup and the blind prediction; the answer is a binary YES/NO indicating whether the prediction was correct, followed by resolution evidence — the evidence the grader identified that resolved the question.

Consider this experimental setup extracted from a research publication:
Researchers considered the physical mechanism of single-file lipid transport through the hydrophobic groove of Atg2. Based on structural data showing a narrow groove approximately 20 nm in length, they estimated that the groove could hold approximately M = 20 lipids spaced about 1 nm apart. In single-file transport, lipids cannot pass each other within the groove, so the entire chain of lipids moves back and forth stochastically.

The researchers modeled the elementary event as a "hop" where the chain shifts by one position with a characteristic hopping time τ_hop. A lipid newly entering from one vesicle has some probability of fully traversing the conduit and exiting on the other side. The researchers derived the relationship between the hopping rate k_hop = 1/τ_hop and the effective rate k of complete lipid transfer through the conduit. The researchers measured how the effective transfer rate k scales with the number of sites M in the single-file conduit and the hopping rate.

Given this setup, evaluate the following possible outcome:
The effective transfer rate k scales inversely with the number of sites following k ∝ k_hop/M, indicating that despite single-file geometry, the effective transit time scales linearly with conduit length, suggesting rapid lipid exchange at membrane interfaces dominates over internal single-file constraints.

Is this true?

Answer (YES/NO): YES